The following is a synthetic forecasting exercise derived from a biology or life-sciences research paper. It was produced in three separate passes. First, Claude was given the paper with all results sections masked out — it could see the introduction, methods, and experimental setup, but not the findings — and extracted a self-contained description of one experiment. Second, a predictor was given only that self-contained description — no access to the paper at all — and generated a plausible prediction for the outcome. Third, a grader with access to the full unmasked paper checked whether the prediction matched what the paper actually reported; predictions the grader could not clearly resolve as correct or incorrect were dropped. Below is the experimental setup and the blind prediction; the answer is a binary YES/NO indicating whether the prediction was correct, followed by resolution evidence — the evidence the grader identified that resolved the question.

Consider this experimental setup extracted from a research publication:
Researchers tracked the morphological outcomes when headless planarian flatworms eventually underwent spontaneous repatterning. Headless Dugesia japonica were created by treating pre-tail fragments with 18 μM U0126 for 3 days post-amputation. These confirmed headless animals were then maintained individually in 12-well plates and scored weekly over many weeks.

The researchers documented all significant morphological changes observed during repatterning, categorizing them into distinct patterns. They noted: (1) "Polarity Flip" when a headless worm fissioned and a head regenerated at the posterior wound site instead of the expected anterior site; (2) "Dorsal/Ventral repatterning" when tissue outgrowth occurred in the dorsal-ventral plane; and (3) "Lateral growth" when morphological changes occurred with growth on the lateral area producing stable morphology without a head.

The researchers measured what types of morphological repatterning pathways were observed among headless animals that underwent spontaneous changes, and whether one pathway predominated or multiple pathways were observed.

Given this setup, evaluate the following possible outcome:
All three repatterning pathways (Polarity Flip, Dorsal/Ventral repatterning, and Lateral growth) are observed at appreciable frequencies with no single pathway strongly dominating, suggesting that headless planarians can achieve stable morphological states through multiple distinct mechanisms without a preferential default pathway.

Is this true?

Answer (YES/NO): NO